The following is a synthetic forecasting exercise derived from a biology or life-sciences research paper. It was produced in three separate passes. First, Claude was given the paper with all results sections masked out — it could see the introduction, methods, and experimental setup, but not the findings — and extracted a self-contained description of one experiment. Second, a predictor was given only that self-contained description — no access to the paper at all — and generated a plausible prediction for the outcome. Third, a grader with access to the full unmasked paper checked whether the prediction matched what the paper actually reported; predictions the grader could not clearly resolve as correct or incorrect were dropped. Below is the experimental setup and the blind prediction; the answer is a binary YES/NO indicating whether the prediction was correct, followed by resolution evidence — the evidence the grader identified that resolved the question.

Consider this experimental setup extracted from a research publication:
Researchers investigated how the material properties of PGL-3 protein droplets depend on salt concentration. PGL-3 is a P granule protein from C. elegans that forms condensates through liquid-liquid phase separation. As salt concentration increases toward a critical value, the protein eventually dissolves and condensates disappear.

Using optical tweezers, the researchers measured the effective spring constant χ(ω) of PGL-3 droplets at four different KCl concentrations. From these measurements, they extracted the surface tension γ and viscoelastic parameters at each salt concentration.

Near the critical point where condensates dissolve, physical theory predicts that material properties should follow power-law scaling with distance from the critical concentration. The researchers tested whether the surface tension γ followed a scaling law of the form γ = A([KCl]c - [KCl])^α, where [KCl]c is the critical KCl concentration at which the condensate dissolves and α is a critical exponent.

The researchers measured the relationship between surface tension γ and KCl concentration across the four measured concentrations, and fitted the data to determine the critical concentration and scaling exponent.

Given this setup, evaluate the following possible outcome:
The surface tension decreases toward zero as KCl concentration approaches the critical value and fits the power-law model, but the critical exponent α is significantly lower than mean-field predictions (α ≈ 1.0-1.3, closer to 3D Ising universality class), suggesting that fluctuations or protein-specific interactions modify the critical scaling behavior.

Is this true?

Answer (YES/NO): NO